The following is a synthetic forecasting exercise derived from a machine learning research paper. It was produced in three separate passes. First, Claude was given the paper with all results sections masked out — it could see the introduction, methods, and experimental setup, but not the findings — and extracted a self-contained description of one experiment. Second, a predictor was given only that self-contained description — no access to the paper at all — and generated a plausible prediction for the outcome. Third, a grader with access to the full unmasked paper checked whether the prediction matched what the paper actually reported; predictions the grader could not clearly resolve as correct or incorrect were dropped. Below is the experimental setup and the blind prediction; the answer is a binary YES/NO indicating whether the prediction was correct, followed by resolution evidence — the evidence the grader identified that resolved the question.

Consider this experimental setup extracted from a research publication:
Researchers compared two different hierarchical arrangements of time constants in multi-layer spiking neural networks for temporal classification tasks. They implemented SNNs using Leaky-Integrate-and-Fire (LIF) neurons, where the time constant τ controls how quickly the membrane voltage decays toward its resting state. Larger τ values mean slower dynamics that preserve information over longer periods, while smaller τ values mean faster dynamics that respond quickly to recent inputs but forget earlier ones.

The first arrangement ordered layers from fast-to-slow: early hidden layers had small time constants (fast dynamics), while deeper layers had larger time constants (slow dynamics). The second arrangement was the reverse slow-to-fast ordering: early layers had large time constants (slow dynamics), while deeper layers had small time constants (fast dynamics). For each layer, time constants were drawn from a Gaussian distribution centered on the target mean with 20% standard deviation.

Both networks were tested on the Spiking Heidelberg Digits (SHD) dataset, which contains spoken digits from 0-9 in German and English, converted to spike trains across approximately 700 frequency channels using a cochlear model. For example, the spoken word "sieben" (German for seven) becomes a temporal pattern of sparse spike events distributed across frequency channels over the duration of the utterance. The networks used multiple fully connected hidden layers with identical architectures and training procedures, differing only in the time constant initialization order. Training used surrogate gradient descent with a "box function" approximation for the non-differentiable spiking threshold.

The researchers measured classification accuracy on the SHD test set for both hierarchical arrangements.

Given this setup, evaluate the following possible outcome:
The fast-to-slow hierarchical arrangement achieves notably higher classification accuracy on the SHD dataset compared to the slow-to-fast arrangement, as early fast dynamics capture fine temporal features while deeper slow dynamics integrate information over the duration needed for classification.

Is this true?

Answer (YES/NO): YES